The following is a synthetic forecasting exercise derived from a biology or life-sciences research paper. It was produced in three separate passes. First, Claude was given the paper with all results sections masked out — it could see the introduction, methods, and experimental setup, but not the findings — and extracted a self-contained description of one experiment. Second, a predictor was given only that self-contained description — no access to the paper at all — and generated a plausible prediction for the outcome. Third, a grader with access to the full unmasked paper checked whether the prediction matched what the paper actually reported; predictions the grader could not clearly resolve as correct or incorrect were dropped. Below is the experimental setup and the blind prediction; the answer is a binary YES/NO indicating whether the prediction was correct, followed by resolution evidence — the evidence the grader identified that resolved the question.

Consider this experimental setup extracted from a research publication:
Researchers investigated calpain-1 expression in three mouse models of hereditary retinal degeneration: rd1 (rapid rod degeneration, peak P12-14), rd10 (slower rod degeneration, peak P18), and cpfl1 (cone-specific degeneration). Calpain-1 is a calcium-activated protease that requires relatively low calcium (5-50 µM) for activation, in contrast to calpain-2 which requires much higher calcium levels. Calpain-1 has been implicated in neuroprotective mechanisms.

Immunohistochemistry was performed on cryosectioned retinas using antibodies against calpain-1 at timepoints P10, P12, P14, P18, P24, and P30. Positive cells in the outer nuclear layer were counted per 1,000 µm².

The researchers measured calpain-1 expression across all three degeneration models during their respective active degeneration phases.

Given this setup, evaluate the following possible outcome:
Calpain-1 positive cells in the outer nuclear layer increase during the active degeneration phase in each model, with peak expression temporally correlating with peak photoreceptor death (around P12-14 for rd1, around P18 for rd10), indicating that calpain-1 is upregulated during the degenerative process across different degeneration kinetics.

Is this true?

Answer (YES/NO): NO